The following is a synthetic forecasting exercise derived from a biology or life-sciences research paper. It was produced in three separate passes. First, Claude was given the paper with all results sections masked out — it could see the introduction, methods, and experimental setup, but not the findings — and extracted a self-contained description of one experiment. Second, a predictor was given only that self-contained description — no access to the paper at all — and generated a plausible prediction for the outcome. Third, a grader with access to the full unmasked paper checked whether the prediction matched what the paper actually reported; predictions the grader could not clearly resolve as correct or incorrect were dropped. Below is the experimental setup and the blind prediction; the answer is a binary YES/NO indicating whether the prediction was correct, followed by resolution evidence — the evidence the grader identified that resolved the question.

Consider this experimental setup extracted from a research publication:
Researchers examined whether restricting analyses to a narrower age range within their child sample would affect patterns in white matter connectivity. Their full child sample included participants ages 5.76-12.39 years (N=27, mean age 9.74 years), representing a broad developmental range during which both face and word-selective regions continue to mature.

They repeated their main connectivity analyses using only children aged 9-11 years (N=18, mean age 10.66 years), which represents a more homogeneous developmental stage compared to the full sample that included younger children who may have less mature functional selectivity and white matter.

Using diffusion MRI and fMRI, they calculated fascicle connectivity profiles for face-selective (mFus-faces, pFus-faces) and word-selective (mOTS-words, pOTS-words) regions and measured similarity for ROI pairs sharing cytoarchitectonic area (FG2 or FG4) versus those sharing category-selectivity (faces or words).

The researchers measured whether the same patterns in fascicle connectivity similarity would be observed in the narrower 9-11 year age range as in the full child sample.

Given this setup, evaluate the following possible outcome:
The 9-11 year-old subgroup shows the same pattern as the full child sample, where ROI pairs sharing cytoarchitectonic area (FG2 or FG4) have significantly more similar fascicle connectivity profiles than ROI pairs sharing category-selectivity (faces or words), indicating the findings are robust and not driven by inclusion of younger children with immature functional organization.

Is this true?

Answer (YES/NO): YES